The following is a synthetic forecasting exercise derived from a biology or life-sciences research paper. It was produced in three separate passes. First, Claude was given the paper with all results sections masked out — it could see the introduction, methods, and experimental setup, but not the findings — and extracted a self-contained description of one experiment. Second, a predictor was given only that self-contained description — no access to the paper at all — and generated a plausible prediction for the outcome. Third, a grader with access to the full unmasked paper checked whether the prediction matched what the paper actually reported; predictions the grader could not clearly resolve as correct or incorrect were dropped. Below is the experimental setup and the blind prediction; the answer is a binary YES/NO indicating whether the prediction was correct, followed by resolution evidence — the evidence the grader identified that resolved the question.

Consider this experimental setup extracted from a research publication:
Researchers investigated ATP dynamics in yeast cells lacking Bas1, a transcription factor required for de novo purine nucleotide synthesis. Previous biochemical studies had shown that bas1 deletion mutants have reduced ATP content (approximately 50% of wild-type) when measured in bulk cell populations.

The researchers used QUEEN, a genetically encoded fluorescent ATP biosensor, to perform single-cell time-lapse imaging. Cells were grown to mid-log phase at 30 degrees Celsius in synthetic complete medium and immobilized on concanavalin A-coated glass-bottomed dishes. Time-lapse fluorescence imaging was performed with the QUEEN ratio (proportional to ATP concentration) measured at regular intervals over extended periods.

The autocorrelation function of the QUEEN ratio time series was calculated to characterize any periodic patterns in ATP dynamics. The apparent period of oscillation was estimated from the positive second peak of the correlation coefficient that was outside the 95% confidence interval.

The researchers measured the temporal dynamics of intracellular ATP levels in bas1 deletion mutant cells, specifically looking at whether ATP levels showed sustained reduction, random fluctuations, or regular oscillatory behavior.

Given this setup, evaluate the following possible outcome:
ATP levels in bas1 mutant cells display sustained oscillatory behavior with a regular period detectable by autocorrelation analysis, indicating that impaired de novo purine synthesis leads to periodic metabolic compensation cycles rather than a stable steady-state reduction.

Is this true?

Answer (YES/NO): YES